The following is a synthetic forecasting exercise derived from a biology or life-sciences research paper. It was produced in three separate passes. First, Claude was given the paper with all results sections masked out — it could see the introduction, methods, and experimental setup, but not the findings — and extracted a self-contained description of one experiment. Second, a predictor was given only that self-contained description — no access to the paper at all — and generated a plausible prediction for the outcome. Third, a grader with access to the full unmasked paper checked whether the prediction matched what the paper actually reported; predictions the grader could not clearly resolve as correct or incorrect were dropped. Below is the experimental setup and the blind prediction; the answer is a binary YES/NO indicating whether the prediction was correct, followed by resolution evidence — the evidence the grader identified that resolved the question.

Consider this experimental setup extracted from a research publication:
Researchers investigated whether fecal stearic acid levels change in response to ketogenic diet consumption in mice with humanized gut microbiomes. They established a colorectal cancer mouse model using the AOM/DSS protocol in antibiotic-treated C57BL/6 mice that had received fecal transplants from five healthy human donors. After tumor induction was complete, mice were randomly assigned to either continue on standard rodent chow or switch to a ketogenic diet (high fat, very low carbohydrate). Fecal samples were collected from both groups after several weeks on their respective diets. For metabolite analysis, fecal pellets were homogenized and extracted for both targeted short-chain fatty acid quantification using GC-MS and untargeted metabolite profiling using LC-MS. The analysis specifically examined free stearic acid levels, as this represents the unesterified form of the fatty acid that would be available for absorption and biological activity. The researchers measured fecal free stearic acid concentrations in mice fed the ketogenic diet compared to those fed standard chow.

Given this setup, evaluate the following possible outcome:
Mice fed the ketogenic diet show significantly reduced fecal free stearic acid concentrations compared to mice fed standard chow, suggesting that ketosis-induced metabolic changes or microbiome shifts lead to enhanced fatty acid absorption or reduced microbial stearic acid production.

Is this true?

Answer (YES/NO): NO